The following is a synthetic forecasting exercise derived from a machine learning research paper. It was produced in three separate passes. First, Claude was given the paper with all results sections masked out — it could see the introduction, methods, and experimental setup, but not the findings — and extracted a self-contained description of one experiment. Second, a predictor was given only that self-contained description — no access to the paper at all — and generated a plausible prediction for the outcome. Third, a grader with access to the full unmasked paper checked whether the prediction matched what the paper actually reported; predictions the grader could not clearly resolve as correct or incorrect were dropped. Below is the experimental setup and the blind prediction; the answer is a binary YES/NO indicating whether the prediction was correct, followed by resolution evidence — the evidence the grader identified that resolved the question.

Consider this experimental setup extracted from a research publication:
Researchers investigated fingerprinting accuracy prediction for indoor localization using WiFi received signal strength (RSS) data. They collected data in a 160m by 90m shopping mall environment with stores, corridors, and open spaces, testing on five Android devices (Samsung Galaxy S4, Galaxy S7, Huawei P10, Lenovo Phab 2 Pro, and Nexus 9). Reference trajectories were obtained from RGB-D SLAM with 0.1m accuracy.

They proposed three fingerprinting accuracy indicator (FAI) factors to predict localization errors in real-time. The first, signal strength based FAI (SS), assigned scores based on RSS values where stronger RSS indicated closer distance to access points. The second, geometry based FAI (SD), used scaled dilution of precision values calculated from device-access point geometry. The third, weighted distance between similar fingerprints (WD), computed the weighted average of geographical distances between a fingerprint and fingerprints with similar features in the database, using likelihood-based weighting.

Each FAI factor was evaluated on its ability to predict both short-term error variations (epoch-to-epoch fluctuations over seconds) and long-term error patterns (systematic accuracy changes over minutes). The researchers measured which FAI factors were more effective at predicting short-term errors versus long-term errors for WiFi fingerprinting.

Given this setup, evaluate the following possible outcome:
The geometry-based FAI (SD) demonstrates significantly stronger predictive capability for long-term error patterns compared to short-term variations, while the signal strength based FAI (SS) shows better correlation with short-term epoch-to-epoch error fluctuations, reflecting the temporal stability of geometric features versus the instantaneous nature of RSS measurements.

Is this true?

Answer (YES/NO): NO